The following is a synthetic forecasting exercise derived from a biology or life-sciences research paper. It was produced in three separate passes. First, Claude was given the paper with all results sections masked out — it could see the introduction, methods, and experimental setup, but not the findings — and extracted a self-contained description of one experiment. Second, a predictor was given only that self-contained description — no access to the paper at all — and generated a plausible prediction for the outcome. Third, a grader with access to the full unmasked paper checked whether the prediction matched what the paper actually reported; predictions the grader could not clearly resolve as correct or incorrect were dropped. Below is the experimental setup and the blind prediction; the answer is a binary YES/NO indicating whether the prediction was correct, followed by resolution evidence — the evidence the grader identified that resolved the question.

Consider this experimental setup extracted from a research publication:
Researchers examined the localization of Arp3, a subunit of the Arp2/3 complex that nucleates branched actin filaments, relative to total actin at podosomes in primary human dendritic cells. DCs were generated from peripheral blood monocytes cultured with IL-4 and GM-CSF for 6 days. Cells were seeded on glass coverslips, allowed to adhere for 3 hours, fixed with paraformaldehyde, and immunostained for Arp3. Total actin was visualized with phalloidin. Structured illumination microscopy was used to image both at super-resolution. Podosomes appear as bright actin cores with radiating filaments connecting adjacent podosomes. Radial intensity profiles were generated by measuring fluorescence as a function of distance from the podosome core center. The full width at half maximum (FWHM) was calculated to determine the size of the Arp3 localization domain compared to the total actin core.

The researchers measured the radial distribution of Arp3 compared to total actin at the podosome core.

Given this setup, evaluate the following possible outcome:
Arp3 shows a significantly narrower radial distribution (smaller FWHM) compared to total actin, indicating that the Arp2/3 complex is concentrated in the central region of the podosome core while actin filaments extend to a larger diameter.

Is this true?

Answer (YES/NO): YES